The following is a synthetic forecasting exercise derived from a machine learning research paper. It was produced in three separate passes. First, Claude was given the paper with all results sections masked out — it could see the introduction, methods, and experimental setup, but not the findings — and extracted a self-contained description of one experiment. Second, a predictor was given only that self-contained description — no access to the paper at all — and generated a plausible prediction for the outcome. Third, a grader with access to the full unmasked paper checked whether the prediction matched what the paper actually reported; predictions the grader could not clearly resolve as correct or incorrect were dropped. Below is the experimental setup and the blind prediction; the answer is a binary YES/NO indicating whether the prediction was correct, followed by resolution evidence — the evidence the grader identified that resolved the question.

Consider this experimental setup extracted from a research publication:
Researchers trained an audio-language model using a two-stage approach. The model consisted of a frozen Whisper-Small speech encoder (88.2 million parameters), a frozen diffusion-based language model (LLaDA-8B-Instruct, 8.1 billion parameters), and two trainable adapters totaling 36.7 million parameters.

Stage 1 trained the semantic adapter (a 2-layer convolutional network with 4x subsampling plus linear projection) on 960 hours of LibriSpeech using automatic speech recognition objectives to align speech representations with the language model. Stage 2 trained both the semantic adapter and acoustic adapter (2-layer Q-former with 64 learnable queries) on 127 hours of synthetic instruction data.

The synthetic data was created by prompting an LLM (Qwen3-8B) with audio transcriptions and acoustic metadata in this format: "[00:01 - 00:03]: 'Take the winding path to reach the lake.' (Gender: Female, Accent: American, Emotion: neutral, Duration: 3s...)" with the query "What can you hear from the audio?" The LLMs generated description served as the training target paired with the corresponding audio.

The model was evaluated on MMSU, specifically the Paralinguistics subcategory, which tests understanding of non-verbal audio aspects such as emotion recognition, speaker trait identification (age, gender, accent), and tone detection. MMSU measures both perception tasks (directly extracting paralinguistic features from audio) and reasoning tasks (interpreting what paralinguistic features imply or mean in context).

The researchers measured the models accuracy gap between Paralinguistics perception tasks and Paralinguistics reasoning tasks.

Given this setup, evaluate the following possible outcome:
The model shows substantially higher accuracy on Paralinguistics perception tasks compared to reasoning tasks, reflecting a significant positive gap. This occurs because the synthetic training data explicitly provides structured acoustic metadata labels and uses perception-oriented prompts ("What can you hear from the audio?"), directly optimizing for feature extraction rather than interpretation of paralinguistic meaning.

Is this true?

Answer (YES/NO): NO